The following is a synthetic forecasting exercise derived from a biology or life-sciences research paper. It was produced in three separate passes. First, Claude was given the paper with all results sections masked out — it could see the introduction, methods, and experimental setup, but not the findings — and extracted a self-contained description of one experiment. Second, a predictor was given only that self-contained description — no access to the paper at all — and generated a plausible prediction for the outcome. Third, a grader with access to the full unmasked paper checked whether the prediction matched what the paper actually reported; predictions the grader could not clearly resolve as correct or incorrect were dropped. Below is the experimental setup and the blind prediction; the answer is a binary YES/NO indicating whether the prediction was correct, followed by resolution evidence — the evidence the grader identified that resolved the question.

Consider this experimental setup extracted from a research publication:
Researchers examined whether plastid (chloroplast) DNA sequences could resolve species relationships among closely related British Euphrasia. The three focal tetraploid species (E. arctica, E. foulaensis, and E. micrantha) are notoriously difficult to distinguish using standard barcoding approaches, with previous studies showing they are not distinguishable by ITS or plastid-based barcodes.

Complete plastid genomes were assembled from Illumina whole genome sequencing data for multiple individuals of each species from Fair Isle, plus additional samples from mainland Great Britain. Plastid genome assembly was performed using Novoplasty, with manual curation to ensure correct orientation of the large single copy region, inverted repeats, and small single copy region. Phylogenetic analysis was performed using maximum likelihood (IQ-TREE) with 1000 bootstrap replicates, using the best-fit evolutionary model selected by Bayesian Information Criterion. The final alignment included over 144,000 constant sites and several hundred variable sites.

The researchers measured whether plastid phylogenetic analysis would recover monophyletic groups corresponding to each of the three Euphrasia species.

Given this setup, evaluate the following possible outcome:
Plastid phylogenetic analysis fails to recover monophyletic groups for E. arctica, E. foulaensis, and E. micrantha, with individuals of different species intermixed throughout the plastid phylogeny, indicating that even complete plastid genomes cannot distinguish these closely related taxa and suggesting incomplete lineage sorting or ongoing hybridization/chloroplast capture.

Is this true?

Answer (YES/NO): NO